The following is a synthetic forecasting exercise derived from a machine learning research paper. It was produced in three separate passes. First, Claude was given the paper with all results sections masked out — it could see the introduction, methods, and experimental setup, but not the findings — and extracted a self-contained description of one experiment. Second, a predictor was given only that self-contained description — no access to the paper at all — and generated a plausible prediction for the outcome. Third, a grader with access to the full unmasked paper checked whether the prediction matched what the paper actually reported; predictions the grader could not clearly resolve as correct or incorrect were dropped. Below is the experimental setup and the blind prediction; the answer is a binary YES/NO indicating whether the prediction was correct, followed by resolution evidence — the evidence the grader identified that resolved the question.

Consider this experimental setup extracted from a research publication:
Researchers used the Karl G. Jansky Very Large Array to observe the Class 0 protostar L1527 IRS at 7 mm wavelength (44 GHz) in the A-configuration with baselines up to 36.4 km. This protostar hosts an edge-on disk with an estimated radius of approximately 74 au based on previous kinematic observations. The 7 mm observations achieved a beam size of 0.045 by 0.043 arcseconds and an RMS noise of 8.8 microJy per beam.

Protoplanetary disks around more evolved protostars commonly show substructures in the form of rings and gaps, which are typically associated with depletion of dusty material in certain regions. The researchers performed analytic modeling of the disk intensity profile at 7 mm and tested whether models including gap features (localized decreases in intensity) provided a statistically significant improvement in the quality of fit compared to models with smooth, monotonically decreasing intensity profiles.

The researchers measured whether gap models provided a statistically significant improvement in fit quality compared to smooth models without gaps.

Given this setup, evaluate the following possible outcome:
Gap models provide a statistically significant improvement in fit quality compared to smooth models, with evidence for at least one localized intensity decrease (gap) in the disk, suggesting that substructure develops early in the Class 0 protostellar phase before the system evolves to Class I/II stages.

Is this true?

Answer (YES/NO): NO